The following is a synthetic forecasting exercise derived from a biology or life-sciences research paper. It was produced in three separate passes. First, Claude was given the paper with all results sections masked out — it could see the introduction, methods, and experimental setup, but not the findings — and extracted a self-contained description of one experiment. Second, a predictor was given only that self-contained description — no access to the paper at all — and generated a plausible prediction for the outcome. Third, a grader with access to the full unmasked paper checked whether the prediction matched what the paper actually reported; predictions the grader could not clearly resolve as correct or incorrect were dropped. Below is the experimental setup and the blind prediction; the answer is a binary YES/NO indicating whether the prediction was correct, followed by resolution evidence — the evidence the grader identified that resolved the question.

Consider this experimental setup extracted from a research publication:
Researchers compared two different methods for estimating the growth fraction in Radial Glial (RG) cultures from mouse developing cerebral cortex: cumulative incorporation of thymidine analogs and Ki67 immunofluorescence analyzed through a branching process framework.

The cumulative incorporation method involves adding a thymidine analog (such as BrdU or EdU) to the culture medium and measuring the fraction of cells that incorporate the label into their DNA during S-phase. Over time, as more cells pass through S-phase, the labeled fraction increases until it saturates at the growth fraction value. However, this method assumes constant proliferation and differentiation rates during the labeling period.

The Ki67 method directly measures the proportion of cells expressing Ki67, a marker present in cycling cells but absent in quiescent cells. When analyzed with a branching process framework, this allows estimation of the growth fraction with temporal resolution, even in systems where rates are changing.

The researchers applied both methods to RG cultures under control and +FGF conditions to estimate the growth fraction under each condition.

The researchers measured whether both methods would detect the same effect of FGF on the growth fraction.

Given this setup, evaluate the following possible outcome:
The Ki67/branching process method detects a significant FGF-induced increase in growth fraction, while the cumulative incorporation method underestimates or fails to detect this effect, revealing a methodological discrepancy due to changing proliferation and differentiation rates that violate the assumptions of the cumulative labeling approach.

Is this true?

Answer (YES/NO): YES